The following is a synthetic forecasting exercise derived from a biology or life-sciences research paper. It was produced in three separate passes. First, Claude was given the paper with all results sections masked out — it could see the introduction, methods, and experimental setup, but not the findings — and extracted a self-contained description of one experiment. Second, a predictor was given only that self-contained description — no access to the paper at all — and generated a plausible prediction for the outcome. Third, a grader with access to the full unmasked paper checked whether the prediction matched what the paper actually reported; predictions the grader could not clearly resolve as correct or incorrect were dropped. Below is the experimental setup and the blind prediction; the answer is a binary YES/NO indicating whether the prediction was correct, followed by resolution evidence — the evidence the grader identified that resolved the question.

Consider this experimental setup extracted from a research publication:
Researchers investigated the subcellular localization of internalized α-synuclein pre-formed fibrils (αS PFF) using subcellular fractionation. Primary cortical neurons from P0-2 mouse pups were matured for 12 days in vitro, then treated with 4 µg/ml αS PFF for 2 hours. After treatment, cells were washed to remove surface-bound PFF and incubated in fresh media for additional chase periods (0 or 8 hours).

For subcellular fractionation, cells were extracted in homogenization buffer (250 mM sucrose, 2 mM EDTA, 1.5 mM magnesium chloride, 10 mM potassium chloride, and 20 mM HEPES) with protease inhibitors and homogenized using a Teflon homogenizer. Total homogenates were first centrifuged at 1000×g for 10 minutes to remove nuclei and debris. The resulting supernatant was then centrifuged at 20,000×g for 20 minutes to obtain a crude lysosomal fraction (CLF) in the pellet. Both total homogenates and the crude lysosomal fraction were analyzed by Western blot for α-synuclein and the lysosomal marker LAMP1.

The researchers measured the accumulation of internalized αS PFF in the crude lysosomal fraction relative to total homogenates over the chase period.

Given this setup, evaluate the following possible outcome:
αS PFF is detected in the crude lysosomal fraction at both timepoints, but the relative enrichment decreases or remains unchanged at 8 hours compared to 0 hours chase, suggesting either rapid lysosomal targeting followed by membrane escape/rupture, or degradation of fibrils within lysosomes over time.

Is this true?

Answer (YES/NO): NO